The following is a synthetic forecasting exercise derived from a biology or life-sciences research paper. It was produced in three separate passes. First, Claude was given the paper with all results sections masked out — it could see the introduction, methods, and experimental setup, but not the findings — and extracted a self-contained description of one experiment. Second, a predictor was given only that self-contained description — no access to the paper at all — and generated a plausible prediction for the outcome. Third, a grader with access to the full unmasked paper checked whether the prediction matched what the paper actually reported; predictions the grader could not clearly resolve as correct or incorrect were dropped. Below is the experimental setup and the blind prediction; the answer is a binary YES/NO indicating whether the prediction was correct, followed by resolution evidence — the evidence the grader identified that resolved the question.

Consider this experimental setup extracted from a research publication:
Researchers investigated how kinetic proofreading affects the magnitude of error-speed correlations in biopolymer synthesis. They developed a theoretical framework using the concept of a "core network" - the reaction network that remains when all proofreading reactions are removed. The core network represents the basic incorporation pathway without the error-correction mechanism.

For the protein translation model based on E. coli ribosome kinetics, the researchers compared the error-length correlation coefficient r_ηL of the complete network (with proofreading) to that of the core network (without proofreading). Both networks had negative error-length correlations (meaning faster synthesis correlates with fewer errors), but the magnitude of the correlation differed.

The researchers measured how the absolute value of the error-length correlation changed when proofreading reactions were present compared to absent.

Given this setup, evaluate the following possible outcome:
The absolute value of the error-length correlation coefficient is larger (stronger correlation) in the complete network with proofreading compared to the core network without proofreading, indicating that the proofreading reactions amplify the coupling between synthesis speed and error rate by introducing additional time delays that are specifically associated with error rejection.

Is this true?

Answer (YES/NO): NO